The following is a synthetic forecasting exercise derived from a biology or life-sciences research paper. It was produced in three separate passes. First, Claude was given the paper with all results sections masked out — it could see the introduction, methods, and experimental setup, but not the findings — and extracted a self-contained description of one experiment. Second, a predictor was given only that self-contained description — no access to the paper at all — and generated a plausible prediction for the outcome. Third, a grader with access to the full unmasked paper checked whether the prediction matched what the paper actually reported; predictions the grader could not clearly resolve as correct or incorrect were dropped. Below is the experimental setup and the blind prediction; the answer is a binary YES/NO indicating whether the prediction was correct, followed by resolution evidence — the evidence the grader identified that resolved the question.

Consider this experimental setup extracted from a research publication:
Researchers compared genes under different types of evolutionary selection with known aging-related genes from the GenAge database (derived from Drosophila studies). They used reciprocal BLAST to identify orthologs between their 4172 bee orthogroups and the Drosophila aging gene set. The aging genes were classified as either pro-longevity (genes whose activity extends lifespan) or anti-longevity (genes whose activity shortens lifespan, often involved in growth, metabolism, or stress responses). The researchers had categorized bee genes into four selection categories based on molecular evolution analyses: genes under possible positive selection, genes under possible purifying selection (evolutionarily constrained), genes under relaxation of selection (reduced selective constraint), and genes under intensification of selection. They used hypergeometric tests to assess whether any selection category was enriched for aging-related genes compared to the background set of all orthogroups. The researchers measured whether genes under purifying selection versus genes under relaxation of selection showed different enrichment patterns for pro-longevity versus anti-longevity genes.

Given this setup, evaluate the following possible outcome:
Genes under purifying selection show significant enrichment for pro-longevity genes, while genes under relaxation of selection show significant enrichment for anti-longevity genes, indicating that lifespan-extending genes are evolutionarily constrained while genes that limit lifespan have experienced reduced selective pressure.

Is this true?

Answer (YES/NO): NO